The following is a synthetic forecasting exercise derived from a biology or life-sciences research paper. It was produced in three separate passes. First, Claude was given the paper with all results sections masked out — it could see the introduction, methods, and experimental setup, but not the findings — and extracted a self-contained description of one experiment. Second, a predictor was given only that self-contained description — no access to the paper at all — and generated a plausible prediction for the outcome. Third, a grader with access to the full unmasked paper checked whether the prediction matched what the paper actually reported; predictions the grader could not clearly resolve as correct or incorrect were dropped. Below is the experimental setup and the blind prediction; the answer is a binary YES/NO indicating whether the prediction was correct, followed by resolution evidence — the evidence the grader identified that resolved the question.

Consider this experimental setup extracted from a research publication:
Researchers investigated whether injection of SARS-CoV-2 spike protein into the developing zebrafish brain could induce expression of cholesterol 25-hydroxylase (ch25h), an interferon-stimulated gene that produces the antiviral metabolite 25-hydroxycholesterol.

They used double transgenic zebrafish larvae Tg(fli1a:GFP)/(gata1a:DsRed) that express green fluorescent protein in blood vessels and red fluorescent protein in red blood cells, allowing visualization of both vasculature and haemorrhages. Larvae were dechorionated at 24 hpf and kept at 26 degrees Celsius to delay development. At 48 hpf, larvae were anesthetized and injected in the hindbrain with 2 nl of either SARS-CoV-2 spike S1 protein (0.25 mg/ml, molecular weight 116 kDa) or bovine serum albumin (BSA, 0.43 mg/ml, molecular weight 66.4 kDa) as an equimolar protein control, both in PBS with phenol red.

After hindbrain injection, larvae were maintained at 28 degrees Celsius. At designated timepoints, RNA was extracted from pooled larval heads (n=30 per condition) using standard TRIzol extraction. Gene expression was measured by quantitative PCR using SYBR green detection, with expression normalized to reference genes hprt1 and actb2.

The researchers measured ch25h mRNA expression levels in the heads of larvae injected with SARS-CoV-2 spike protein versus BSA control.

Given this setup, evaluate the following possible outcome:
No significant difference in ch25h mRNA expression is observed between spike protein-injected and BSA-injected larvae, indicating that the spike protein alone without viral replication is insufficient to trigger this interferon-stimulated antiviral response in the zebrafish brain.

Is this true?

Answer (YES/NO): NO